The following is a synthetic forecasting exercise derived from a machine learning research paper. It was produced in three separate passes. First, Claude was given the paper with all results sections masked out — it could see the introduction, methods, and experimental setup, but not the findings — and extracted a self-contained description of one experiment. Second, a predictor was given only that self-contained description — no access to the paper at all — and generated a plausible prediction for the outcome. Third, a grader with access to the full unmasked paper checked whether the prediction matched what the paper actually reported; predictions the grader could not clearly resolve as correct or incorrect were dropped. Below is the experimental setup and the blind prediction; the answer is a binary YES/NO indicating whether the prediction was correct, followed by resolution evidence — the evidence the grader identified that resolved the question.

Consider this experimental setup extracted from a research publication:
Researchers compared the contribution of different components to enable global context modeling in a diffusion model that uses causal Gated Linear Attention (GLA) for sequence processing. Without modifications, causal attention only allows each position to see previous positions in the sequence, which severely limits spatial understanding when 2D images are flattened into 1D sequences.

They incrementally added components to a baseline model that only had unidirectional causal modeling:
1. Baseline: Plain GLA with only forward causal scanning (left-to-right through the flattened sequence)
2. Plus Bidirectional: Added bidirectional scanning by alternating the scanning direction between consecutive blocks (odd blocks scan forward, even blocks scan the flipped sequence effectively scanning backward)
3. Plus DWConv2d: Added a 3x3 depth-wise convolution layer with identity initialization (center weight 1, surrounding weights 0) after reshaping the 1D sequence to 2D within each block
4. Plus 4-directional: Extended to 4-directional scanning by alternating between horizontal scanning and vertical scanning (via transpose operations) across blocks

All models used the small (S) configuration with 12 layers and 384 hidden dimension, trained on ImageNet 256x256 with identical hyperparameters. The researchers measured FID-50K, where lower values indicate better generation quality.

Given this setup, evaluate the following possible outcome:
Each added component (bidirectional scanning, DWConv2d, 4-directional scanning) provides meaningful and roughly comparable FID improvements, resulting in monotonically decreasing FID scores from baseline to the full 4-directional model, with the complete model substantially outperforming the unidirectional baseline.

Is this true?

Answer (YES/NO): NO